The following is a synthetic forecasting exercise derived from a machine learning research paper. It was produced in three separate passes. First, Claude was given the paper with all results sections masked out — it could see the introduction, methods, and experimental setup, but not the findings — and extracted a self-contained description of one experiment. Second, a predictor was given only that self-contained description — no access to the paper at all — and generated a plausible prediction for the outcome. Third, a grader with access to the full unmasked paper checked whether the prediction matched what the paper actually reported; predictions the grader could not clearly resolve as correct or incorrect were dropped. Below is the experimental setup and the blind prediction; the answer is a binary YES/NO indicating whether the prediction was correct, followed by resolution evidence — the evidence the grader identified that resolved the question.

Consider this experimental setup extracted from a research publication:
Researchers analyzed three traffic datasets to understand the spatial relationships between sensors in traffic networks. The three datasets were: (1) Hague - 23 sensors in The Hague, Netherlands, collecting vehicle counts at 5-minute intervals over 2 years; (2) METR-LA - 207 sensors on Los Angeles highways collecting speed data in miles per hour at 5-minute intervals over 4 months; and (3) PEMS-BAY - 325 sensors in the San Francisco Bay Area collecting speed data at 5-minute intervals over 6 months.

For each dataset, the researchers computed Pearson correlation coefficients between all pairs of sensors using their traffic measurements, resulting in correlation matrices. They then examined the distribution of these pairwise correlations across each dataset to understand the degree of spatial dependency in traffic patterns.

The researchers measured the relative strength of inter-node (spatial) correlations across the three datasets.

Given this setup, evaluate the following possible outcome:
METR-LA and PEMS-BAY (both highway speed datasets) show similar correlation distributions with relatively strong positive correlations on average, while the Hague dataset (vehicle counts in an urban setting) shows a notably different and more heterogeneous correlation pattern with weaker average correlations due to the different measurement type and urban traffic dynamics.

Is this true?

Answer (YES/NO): NO